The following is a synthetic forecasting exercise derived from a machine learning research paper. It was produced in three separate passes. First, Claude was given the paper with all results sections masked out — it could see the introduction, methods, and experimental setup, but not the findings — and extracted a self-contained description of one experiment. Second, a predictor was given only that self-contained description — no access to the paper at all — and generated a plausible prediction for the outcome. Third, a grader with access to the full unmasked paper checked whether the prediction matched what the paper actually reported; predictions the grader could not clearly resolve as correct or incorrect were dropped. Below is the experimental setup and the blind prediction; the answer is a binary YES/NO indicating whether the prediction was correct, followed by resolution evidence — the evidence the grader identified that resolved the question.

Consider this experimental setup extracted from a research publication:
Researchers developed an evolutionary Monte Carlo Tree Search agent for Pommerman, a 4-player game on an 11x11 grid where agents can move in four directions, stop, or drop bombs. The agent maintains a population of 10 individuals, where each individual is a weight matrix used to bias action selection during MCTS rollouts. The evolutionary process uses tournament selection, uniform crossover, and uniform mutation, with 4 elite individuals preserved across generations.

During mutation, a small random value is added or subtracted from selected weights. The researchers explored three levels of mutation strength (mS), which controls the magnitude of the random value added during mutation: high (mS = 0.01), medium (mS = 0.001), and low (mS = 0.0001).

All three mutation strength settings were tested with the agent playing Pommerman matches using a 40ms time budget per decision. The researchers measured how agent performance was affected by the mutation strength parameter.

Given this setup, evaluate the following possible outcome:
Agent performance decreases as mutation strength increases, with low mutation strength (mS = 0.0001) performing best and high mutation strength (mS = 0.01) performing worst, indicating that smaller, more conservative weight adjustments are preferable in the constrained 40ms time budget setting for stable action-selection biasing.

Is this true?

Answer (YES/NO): YES